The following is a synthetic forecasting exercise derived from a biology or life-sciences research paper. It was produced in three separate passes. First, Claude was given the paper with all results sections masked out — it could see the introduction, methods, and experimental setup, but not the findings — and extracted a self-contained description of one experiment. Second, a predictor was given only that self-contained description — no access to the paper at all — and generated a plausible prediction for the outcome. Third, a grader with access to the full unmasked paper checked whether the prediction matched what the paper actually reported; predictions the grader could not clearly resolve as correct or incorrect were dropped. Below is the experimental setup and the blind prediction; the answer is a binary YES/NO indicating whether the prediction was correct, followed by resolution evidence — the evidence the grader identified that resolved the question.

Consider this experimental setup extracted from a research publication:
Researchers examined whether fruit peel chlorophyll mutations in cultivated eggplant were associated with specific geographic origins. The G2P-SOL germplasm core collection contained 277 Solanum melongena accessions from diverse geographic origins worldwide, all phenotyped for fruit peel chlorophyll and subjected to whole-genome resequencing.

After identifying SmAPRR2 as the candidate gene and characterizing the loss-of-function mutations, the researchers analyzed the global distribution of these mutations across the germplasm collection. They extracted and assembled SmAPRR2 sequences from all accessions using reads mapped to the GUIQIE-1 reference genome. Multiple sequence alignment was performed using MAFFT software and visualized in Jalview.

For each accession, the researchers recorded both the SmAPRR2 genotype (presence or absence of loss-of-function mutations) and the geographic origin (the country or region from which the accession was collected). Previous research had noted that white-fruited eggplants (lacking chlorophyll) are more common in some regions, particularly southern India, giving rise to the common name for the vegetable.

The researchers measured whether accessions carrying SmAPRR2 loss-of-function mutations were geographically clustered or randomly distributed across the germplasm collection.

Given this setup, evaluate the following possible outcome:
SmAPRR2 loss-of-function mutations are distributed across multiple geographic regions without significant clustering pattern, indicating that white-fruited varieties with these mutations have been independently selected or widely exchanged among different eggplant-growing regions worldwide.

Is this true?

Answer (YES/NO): NO